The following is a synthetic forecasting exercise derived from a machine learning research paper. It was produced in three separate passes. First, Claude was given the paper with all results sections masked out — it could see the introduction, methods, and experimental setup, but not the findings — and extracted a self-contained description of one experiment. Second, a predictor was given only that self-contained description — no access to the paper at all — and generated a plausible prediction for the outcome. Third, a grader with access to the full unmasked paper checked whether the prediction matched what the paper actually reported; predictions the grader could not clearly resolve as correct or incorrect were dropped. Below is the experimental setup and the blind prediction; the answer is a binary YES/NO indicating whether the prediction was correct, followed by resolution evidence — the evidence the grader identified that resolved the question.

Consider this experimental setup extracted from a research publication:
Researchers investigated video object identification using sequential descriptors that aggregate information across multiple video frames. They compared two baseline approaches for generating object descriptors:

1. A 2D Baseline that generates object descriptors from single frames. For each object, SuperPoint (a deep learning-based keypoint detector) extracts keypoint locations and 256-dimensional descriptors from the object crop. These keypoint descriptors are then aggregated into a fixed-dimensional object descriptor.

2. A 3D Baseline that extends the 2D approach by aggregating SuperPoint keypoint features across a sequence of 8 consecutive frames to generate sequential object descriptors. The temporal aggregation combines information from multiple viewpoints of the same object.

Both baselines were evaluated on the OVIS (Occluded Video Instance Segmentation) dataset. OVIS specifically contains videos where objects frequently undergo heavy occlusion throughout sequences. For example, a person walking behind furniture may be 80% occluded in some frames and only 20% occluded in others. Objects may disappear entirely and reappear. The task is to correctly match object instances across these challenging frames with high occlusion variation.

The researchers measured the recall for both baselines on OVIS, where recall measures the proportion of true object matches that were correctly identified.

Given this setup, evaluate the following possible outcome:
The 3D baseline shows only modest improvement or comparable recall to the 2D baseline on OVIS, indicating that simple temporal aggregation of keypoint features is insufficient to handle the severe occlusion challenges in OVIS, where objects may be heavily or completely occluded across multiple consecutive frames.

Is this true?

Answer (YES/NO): NO